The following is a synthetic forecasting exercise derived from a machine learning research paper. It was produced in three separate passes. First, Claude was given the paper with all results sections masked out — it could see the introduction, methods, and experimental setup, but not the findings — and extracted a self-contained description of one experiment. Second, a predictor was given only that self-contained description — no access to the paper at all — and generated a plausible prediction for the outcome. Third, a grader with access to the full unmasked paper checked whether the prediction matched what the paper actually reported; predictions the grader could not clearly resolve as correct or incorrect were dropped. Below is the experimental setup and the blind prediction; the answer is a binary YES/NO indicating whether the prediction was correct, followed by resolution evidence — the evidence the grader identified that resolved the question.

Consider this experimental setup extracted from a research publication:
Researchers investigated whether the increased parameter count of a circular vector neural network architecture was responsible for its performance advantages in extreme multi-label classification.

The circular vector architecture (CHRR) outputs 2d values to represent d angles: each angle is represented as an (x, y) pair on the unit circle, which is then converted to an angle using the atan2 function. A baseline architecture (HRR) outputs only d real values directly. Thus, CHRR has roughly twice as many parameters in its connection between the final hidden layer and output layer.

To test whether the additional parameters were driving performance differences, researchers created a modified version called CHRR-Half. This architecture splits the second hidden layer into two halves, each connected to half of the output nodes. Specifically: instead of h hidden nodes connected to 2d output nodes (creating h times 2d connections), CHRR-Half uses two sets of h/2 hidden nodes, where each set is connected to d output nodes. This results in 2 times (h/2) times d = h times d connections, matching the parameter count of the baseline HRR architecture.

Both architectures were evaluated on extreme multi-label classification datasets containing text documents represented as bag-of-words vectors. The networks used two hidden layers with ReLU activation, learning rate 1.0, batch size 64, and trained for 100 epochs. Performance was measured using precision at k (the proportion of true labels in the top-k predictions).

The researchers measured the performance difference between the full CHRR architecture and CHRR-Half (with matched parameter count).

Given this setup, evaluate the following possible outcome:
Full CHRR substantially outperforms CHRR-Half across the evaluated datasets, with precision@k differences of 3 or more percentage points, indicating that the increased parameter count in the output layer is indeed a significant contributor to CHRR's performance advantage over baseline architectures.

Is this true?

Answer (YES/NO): NO